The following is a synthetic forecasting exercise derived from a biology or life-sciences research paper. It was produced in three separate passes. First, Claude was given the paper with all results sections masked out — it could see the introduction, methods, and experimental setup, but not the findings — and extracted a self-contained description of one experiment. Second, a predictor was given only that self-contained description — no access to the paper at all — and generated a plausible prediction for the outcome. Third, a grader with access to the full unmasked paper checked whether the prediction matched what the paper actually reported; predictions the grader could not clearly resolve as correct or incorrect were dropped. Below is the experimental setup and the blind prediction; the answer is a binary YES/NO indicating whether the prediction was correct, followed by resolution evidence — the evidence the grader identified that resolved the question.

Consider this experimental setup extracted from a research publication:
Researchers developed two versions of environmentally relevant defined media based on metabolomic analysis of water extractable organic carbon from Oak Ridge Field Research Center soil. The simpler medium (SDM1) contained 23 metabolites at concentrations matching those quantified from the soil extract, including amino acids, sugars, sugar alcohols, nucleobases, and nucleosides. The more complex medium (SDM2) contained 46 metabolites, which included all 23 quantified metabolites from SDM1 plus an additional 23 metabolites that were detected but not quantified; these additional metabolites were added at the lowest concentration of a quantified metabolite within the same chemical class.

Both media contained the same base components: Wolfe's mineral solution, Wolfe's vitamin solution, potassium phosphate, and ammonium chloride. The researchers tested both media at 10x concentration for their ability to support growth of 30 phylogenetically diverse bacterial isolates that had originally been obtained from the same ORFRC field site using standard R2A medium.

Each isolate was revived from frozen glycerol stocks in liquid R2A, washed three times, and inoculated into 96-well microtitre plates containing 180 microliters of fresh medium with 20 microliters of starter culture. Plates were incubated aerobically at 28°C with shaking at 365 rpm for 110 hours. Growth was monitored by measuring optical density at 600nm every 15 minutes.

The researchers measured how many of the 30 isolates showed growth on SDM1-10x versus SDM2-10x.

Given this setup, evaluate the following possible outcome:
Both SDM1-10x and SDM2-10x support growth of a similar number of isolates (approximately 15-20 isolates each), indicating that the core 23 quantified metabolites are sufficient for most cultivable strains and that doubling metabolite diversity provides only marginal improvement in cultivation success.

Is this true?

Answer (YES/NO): NO